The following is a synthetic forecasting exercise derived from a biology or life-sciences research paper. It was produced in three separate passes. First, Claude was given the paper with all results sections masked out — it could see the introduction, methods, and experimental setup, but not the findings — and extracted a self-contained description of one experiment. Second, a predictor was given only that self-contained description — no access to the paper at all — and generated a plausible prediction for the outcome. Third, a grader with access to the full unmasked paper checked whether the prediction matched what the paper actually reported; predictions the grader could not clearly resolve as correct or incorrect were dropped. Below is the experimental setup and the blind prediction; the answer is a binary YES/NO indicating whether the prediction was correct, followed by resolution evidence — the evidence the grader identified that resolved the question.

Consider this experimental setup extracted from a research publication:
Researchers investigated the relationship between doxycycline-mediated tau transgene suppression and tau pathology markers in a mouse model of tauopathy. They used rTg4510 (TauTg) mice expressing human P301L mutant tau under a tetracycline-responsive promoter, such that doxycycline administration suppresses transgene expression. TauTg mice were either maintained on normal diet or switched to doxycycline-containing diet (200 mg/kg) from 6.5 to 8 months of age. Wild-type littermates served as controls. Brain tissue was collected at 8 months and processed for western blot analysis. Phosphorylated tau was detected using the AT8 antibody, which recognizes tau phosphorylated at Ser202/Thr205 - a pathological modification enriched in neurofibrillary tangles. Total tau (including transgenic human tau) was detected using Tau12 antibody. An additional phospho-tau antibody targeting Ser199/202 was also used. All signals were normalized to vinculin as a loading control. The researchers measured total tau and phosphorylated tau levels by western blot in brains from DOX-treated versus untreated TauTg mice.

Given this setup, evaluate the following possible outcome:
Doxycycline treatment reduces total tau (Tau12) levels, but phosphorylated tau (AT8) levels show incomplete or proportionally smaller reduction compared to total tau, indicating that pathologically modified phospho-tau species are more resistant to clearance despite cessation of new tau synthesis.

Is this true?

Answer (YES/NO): NO